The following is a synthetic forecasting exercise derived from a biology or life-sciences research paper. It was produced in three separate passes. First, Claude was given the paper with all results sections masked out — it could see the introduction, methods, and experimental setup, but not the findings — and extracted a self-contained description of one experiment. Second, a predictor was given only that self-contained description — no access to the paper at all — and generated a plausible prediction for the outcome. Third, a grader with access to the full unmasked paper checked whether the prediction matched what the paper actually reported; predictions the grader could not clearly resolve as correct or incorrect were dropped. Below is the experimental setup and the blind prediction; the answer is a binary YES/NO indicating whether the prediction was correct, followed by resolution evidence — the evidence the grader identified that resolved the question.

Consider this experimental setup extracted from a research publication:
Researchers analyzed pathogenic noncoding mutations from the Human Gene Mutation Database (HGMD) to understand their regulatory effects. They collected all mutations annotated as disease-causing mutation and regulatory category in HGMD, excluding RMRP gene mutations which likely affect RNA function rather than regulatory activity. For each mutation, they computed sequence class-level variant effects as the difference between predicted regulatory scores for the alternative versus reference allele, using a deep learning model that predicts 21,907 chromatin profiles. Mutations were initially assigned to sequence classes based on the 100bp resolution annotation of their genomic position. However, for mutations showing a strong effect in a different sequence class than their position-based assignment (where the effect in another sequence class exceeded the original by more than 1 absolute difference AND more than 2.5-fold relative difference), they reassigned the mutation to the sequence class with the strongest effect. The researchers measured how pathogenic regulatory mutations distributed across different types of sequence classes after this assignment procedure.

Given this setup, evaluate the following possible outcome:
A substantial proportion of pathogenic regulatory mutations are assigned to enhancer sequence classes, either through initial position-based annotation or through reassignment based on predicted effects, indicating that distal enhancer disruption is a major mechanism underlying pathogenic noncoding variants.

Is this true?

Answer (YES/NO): YES